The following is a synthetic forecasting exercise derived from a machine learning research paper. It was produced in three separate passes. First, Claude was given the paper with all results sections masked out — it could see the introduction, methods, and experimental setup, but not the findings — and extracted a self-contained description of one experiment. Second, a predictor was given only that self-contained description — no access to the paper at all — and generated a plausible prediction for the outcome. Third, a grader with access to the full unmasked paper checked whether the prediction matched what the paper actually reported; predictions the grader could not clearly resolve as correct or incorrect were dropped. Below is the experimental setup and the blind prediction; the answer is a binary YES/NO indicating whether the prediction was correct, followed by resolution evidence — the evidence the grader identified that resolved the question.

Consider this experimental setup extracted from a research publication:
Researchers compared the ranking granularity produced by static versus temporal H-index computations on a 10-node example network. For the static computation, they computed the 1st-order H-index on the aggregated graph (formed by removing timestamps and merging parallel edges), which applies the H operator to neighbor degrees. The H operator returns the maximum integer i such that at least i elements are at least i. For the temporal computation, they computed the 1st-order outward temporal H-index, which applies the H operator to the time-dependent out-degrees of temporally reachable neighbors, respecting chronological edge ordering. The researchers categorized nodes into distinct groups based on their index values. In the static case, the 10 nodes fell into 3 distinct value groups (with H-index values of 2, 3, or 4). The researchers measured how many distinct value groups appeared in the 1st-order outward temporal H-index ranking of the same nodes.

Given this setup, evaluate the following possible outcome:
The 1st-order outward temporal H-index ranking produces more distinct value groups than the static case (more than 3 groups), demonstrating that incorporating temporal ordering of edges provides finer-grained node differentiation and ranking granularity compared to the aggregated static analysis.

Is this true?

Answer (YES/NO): YES